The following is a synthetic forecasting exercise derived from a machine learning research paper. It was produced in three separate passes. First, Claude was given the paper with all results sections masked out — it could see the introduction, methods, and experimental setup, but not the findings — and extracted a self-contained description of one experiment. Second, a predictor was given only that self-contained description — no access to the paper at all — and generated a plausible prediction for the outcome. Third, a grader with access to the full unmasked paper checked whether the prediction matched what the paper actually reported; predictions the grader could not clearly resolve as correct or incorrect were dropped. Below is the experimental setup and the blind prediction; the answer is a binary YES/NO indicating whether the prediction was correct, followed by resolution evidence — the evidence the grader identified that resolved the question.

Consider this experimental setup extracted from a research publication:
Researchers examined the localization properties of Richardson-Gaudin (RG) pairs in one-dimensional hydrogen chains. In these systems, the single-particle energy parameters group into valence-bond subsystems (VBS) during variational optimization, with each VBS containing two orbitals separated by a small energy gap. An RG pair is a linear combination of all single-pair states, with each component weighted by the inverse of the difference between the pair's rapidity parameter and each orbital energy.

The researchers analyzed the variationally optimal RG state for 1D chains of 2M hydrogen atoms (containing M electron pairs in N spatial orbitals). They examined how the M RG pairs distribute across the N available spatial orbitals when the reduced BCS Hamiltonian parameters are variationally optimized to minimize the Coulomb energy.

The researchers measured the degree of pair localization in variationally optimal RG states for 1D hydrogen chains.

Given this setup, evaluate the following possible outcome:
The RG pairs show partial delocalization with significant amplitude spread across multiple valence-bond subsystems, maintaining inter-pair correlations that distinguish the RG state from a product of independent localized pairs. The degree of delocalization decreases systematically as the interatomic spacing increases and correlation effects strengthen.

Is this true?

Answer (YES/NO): NO